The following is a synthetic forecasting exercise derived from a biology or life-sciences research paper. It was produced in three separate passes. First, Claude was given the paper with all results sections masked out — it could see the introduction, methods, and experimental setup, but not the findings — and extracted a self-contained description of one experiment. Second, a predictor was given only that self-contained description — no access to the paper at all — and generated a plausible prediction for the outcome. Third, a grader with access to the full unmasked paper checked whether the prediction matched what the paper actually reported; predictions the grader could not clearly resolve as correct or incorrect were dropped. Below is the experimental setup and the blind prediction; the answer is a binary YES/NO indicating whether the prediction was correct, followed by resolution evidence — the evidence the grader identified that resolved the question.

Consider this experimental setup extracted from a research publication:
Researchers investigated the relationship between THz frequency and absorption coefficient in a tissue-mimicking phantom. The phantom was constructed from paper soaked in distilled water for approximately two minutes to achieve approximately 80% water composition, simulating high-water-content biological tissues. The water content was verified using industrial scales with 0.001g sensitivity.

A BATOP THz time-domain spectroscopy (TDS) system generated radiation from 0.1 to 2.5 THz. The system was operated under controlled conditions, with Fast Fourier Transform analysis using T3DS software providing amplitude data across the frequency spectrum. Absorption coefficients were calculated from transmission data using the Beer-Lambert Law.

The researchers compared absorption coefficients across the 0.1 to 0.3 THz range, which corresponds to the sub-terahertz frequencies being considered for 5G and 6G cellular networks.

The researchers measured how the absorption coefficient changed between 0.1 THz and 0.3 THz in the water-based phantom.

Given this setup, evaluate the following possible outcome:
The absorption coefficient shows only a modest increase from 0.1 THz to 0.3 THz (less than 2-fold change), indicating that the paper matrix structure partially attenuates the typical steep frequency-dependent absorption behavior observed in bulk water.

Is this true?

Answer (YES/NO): YES